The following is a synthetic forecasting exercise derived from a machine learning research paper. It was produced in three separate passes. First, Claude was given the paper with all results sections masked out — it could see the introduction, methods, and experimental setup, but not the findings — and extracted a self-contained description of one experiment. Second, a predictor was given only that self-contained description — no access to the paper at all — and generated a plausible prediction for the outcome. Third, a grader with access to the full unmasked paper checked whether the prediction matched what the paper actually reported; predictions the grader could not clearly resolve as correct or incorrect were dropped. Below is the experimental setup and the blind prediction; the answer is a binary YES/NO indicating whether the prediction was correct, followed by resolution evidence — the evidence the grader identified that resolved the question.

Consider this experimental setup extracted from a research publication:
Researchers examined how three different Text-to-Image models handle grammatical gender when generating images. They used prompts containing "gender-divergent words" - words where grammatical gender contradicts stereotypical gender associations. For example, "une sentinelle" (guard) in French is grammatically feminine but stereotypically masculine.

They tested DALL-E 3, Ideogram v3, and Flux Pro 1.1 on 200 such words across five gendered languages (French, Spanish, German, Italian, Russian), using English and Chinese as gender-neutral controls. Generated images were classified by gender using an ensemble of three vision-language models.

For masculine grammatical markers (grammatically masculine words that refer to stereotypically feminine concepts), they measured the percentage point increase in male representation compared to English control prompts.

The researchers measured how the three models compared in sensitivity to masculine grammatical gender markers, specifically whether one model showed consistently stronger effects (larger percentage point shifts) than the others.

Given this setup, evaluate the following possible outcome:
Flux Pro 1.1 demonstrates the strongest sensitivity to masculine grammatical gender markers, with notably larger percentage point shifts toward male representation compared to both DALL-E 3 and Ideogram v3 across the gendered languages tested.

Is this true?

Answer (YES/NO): YES